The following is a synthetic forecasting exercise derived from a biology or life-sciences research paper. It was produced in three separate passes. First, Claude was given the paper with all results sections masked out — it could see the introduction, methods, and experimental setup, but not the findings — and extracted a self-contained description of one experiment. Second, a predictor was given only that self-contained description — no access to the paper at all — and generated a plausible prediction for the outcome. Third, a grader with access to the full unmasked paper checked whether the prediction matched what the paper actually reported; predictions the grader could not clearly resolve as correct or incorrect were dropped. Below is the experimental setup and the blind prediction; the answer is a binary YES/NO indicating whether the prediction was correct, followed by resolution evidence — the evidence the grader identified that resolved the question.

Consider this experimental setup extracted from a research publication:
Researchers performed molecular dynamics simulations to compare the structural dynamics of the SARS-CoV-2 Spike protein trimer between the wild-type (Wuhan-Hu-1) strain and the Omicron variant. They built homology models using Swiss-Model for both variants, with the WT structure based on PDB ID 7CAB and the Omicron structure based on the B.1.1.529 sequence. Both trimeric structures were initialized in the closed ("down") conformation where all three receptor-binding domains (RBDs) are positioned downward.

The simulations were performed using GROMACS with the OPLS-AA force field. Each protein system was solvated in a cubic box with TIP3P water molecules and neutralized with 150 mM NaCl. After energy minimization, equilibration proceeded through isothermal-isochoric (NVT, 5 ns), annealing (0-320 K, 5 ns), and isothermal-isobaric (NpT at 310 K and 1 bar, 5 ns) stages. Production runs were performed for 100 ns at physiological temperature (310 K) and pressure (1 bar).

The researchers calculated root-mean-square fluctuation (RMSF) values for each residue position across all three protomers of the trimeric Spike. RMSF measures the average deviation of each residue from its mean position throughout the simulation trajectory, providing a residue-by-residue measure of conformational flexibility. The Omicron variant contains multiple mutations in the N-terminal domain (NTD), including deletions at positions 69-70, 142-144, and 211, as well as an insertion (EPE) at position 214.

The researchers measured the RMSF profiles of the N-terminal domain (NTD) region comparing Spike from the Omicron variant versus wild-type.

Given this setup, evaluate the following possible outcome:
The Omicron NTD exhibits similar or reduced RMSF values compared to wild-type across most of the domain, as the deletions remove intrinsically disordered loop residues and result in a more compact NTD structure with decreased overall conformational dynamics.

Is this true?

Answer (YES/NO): NO